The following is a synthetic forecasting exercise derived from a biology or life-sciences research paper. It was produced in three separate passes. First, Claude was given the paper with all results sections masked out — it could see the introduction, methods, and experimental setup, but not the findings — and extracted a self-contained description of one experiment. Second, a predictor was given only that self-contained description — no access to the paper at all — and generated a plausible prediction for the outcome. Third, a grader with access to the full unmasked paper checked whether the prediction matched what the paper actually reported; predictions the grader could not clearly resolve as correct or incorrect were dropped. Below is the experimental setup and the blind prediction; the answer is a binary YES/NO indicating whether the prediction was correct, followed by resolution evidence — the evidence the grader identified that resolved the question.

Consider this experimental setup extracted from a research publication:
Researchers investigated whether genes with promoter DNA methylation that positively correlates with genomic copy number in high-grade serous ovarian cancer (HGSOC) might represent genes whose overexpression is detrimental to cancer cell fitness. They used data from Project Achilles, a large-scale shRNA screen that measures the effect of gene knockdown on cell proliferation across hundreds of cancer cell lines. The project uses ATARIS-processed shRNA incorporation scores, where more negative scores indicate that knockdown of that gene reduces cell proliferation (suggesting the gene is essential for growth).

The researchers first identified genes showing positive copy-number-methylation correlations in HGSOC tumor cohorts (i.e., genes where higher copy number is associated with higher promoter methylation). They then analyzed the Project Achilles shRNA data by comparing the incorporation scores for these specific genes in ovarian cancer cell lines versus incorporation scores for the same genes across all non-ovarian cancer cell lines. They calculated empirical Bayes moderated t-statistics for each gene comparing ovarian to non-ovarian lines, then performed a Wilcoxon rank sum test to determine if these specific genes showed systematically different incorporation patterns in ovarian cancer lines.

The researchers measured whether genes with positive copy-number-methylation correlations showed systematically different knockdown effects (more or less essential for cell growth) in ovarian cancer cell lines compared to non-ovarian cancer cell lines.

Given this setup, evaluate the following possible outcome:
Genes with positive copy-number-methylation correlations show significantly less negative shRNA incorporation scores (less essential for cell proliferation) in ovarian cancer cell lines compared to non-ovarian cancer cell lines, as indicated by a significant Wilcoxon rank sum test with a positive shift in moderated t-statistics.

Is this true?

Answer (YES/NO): YES